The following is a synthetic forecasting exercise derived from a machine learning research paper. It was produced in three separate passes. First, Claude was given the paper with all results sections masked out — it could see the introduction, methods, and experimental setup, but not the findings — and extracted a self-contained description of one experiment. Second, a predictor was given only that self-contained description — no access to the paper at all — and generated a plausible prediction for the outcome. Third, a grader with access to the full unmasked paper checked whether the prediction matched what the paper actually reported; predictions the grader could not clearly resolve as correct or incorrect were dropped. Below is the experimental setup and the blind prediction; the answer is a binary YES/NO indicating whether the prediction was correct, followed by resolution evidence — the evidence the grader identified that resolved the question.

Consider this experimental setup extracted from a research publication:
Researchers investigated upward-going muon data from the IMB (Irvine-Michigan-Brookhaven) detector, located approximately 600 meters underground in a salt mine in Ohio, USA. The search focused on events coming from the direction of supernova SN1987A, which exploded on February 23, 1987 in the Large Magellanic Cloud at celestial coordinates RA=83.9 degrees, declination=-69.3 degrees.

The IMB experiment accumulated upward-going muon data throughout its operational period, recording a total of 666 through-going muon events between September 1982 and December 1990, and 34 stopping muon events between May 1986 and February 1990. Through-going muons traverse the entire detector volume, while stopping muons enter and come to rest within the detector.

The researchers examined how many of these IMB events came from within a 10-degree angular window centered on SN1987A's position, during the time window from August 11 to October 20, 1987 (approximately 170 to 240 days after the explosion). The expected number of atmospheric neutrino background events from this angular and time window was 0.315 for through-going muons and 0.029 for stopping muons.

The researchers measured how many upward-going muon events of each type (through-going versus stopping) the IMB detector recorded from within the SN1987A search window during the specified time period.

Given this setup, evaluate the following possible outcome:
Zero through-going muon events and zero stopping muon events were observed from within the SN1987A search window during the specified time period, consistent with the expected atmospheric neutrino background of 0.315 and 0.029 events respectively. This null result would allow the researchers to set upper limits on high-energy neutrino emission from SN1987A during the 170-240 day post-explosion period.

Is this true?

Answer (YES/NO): NO